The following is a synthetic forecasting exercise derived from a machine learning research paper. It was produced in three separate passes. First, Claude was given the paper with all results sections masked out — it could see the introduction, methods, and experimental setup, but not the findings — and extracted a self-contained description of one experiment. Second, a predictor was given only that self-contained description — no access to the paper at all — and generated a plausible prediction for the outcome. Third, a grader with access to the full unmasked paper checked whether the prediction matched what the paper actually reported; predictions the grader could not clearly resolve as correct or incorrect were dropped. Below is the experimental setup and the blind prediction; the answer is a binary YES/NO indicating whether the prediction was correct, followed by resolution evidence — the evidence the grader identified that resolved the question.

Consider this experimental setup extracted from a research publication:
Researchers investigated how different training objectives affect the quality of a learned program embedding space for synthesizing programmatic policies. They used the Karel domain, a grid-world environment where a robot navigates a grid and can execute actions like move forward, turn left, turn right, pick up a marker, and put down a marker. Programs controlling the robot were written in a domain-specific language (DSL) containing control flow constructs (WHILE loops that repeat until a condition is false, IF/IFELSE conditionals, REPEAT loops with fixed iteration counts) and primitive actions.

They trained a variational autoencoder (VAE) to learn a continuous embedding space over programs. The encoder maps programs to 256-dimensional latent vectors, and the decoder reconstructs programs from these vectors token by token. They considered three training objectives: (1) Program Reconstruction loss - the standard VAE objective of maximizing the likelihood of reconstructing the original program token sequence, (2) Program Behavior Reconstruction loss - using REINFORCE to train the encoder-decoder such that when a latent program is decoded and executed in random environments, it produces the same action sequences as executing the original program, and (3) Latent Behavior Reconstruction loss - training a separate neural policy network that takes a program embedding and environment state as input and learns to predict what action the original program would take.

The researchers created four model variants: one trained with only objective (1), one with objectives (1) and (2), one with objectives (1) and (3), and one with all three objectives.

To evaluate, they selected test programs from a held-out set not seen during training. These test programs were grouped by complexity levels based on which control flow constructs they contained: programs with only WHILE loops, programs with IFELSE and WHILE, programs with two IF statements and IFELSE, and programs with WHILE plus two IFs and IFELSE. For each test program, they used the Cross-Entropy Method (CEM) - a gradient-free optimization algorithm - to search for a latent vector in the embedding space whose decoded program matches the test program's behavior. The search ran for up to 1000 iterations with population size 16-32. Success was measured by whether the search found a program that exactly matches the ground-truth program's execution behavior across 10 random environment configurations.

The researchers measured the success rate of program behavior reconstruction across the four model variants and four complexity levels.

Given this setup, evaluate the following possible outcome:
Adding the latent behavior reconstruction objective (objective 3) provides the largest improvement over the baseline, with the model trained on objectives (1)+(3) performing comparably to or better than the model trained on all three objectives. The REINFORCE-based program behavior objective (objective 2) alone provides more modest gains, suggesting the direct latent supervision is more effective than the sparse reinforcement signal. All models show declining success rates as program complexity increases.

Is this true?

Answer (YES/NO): NO